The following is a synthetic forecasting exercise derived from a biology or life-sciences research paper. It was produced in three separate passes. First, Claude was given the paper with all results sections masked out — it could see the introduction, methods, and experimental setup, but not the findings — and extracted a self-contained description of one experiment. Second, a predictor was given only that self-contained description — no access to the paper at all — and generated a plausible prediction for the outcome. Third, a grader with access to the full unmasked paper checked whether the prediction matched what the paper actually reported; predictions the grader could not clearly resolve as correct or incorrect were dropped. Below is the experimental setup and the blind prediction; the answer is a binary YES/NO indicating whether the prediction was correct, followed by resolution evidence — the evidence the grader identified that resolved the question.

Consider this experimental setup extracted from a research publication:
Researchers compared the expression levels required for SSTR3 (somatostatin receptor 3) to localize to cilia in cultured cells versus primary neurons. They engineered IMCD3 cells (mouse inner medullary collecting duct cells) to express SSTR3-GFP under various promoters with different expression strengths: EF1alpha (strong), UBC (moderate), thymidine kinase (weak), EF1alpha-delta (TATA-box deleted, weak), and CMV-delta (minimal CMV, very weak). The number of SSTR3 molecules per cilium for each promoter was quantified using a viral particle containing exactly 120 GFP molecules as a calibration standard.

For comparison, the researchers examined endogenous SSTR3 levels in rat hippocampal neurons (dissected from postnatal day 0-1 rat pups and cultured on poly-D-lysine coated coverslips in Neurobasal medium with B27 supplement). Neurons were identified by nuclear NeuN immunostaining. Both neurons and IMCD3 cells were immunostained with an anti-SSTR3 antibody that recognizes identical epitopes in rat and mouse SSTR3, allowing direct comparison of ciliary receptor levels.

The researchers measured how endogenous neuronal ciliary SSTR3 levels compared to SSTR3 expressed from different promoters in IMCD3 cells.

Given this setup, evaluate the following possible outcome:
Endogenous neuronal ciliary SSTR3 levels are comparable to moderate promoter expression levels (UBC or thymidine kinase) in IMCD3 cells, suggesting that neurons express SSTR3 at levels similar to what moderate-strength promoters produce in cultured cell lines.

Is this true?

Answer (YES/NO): NO